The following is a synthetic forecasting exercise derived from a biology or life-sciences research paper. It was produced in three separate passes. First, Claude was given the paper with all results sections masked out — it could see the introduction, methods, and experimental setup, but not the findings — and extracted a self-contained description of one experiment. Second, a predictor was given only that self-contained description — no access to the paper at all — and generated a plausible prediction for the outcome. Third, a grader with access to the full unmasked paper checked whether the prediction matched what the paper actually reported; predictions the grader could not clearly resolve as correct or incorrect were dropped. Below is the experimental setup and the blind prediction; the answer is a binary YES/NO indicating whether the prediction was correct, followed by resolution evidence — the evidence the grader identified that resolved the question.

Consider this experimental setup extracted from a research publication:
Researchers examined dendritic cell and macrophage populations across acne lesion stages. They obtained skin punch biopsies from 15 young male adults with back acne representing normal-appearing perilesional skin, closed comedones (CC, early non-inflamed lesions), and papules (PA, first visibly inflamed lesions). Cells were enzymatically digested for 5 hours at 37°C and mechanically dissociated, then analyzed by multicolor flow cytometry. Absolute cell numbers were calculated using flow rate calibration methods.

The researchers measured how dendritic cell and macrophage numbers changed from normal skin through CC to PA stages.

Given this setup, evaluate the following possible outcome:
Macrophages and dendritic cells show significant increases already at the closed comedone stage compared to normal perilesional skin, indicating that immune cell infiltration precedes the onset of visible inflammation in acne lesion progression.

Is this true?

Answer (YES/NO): YES